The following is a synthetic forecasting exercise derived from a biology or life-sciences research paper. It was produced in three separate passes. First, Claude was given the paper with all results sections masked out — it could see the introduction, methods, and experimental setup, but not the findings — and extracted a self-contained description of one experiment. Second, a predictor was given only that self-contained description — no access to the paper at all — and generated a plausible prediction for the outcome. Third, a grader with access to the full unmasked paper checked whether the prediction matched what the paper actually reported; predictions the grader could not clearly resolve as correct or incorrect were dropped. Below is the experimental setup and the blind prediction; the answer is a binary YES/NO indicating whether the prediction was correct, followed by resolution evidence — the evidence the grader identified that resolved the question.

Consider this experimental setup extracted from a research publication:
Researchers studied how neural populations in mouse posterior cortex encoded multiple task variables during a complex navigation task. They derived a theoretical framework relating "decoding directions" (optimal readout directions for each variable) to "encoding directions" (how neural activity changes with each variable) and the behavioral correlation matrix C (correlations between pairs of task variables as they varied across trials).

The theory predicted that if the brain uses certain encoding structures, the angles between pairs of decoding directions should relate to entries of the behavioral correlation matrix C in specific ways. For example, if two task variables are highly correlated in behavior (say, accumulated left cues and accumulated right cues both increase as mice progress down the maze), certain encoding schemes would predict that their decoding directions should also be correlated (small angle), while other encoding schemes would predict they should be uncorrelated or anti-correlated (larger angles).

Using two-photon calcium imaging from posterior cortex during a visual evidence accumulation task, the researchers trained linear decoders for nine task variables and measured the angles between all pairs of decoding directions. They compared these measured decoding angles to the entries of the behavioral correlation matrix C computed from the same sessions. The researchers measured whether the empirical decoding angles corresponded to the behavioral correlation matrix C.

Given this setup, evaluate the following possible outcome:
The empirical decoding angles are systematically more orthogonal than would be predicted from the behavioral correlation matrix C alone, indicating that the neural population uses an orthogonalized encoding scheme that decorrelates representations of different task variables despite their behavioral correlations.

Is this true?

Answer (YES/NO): NO